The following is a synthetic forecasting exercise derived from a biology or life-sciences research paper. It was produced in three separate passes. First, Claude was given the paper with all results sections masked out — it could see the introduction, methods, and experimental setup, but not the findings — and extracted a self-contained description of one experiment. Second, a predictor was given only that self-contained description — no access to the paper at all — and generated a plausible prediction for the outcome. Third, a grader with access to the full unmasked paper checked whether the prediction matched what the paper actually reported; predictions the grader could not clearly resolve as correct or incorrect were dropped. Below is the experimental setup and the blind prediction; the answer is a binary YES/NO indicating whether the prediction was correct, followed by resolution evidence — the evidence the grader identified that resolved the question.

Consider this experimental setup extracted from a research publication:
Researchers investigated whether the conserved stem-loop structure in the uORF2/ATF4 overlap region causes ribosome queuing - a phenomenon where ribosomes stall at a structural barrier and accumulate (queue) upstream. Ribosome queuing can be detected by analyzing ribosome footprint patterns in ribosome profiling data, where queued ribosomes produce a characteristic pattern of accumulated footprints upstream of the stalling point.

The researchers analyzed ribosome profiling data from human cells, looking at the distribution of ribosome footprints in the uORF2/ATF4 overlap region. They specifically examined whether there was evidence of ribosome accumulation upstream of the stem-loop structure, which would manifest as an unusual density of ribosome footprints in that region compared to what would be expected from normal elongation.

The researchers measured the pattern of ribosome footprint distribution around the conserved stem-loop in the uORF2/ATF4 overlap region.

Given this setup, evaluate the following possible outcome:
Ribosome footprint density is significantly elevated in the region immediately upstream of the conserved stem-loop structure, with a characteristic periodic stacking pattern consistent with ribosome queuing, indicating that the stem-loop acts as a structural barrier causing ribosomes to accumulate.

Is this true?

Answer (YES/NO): YES